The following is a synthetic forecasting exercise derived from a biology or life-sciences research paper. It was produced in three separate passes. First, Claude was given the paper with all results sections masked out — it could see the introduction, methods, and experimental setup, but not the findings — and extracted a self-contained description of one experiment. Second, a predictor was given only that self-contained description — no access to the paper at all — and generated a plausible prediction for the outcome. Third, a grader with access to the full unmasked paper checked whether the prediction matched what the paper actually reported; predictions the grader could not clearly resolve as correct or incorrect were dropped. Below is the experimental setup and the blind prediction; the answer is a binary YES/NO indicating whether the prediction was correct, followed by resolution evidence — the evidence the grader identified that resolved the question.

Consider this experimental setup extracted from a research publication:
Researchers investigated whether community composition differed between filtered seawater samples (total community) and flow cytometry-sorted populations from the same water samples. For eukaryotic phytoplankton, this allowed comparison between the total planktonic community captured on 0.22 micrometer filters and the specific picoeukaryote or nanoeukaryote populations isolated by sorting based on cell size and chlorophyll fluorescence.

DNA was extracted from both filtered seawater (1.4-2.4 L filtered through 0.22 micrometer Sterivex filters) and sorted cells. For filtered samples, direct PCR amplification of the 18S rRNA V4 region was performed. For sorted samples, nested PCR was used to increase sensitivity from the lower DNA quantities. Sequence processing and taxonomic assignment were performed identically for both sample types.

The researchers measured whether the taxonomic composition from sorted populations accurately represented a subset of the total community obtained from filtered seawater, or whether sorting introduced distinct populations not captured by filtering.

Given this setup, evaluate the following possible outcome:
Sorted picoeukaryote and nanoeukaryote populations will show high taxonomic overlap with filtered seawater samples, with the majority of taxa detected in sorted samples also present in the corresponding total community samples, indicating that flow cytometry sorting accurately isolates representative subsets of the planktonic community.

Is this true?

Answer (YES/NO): YES